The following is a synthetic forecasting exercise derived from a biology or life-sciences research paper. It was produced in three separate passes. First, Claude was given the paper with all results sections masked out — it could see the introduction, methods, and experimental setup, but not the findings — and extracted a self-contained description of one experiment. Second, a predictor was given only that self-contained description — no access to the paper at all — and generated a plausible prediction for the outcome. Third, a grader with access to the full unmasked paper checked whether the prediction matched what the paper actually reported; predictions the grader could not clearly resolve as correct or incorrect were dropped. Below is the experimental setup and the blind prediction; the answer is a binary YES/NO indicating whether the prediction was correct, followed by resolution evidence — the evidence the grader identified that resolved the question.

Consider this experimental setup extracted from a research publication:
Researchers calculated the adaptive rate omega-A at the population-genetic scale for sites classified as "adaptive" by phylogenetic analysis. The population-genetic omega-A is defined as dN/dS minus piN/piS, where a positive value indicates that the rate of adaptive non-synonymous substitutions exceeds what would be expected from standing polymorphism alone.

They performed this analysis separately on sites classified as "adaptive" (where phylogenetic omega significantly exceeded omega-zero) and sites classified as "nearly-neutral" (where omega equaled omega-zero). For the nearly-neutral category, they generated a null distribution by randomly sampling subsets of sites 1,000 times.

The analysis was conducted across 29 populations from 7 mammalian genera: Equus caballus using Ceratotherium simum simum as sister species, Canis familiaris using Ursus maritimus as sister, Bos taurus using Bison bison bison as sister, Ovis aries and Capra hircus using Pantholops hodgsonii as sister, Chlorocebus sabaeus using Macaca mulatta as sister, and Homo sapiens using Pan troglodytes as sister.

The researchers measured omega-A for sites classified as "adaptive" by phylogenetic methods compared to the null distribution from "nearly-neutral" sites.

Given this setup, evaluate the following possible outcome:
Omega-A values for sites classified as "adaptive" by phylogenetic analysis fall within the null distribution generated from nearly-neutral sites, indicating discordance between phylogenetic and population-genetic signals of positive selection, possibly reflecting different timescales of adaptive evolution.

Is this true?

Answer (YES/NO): NO